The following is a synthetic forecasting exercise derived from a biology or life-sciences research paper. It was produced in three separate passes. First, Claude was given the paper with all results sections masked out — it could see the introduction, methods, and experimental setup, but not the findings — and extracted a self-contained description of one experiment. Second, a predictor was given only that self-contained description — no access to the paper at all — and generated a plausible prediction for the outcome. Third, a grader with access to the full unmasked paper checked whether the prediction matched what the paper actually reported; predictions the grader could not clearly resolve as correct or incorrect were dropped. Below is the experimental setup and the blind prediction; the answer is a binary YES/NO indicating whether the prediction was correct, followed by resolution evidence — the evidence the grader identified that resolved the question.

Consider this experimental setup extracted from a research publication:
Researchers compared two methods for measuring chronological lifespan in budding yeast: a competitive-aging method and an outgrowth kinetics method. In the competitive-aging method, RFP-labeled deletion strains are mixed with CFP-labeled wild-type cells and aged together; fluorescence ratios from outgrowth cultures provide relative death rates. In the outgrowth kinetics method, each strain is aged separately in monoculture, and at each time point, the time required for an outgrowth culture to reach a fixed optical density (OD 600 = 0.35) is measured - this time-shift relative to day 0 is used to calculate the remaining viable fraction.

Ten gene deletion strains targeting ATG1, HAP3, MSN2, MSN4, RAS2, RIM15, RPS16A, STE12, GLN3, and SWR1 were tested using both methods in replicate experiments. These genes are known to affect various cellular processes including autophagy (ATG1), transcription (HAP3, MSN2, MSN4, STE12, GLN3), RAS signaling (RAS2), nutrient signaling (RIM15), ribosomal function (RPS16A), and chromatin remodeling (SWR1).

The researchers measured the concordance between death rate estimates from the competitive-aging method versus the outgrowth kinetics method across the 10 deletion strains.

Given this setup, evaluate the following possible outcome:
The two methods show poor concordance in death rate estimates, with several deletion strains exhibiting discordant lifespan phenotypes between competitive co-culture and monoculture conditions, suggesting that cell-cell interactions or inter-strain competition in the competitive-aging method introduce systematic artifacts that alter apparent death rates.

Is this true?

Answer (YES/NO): NO